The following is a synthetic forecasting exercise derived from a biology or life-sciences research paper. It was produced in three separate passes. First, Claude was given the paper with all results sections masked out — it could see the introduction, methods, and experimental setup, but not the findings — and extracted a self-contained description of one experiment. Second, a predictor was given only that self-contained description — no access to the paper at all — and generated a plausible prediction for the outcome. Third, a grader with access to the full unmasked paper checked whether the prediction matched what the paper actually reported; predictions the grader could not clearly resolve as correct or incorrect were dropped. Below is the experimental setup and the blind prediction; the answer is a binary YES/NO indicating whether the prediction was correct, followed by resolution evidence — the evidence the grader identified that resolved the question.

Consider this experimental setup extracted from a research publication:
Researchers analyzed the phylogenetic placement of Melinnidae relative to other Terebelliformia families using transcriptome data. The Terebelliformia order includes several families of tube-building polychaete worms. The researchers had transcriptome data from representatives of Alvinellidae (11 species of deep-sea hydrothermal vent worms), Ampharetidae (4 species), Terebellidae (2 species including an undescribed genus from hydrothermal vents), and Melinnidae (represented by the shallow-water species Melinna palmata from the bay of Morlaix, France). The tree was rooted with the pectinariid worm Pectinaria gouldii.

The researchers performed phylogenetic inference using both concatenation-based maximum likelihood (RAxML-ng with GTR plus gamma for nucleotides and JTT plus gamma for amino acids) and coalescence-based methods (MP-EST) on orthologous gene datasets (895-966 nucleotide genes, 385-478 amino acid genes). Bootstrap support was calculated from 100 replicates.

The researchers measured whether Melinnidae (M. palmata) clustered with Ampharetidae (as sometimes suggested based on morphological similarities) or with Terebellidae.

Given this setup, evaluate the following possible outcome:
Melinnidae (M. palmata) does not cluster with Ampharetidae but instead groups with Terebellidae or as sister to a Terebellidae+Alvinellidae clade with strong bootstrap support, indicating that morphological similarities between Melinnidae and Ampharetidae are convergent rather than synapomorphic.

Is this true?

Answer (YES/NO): YES